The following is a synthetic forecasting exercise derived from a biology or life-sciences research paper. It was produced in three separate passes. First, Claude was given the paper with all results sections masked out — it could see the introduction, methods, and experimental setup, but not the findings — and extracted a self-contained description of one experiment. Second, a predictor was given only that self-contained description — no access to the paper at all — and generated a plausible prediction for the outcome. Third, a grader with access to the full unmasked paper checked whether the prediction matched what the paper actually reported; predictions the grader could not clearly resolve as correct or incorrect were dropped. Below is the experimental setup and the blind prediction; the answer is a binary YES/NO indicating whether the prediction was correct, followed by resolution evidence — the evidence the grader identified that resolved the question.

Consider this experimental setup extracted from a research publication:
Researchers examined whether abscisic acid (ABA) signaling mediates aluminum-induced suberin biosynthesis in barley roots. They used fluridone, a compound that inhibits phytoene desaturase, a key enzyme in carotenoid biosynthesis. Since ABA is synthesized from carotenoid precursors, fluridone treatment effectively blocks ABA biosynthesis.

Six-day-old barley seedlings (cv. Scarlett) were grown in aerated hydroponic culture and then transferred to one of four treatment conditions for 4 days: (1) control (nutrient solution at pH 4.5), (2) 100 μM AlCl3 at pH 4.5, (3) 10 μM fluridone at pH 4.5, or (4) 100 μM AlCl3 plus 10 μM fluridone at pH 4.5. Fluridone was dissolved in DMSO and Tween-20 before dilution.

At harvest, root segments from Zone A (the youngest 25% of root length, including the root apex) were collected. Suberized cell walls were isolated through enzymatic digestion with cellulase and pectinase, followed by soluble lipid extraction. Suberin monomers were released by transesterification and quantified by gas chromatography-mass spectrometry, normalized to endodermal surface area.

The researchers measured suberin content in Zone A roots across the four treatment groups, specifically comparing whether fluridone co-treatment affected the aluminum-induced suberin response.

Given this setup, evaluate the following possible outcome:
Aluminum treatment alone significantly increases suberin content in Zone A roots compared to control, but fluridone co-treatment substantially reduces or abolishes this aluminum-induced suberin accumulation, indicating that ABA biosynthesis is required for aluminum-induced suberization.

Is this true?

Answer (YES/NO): YES